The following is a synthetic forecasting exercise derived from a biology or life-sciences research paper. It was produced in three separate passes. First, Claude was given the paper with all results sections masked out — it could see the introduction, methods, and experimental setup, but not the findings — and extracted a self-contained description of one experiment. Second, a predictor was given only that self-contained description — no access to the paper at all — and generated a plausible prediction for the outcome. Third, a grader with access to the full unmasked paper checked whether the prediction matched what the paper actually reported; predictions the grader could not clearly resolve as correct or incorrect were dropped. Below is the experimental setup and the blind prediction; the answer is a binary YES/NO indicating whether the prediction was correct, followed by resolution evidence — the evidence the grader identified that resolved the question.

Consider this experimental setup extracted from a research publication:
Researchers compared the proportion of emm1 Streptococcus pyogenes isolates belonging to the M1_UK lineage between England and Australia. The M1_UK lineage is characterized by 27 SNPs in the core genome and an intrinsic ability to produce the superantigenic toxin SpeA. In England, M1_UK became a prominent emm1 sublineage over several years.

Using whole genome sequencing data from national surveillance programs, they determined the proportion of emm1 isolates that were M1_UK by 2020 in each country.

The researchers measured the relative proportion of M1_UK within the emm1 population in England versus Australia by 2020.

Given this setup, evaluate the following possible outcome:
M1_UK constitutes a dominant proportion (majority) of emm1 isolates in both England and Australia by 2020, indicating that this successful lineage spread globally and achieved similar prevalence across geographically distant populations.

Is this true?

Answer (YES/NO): NO